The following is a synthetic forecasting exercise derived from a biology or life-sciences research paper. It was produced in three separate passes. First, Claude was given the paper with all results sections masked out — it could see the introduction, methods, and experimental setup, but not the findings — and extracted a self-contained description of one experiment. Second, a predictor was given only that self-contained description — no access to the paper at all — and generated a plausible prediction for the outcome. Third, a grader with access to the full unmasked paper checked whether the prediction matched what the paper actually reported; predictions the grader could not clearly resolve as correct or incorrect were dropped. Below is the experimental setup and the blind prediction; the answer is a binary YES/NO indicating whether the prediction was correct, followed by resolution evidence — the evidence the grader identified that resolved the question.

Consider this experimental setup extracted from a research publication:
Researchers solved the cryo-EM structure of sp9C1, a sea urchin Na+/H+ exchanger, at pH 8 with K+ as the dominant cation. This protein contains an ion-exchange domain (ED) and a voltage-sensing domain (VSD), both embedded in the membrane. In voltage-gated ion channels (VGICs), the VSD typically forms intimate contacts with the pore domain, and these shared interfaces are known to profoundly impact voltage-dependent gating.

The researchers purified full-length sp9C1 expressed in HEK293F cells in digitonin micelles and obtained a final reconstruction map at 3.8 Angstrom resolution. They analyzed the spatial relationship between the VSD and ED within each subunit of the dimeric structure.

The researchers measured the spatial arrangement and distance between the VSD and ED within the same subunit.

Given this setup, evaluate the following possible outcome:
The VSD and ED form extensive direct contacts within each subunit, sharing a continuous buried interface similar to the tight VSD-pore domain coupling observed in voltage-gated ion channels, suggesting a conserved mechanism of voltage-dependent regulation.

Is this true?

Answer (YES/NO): NO